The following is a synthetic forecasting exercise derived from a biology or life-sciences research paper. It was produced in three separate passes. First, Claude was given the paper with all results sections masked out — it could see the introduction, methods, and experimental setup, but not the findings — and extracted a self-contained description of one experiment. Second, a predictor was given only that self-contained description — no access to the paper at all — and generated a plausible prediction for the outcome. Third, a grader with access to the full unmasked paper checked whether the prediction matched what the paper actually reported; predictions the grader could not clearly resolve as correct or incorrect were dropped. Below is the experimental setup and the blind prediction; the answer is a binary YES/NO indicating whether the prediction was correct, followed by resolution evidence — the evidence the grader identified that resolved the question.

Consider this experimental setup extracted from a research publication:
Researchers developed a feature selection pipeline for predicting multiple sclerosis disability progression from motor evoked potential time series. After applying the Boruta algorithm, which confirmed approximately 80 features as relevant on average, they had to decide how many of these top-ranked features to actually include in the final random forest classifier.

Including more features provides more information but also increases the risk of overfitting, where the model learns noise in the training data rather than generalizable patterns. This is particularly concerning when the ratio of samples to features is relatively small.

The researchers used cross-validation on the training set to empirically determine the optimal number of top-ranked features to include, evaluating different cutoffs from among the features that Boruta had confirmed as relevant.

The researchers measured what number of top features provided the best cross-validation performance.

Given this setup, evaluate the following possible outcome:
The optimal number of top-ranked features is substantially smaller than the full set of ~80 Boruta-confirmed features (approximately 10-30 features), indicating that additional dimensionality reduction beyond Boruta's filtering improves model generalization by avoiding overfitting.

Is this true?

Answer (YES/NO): YES